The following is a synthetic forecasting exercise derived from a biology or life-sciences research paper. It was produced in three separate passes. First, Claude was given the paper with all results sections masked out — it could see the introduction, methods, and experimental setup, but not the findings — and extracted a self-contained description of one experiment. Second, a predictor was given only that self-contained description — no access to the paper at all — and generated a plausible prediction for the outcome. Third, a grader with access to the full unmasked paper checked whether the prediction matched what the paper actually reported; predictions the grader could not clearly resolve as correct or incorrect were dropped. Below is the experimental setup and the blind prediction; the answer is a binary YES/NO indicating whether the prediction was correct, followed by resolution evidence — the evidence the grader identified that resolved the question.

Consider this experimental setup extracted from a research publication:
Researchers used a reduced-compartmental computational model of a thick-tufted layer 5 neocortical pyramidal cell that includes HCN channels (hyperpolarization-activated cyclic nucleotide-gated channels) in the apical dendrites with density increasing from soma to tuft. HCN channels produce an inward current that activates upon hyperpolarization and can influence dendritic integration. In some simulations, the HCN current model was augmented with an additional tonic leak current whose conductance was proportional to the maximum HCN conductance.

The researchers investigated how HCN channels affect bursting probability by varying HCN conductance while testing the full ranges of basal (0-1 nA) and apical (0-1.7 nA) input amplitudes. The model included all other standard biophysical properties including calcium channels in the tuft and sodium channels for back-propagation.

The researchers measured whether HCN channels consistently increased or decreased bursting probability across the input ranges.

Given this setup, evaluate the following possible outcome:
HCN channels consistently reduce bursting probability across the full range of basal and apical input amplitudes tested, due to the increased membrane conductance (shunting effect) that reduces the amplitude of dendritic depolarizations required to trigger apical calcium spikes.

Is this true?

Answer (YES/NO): NO